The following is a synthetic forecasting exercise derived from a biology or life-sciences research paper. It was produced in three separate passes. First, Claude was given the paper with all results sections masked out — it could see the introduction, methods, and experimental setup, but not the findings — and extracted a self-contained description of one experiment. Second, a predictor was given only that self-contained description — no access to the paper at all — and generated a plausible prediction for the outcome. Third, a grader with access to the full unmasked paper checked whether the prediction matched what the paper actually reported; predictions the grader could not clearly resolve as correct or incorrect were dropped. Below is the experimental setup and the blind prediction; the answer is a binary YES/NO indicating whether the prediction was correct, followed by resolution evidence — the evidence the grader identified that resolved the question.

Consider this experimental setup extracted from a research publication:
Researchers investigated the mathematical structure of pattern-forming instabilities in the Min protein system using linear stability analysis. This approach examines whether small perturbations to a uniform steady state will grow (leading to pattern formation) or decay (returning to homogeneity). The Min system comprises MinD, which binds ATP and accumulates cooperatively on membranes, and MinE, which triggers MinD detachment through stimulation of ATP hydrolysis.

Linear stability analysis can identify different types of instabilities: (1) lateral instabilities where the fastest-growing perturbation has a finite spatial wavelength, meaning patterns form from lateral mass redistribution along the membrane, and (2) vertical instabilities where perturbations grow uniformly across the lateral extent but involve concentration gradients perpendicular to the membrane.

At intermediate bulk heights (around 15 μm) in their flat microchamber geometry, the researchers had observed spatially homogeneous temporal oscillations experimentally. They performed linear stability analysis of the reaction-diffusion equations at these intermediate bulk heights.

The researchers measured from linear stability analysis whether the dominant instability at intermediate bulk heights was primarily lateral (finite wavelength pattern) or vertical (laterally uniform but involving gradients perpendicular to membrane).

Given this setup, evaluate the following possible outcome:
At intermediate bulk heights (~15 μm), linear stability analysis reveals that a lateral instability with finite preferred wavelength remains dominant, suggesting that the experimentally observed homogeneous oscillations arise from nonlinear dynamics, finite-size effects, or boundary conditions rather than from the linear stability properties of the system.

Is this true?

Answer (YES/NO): NO